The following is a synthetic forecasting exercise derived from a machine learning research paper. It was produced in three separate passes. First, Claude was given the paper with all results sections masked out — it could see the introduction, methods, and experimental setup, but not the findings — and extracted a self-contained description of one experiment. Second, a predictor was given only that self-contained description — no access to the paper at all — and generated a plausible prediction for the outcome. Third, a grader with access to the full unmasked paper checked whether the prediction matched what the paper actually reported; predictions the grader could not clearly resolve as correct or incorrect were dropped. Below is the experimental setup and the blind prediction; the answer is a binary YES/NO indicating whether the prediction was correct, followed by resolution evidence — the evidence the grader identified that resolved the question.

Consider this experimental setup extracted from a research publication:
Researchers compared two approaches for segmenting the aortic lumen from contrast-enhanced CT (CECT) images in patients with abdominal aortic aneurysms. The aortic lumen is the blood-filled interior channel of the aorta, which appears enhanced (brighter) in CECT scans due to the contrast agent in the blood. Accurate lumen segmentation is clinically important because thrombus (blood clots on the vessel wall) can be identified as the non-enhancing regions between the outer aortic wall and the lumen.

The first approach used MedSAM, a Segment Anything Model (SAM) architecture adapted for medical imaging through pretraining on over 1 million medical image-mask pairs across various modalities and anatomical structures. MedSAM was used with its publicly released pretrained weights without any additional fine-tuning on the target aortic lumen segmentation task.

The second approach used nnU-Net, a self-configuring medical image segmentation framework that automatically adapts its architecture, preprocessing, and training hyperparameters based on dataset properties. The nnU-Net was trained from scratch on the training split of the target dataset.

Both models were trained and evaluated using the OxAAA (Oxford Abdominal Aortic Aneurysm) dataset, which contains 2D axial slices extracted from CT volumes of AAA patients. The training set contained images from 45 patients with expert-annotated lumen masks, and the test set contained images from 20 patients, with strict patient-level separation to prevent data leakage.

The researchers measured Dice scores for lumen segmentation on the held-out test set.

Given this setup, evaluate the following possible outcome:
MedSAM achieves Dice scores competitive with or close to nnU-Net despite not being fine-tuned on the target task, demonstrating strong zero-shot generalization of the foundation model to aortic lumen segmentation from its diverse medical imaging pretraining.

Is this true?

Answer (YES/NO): NO